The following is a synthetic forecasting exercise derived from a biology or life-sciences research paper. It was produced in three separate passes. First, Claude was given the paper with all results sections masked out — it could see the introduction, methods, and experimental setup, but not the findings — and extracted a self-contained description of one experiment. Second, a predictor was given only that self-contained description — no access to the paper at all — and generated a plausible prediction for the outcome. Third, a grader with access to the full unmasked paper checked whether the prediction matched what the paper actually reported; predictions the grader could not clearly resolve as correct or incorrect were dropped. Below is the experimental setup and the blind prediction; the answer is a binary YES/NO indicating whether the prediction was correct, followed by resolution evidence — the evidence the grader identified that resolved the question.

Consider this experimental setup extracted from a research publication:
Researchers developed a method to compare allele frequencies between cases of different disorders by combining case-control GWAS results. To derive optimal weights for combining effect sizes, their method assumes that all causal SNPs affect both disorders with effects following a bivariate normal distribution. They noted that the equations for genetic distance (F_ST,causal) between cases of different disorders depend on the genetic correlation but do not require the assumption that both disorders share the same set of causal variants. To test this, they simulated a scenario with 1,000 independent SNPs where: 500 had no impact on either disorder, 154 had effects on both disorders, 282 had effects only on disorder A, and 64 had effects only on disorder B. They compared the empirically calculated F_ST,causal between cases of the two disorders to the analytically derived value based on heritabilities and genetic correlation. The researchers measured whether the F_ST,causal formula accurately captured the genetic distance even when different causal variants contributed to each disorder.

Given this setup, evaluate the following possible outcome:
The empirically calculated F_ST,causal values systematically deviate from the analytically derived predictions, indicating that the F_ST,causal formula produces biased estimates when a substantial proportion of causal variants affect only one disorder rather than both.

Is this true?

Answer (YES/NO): NO